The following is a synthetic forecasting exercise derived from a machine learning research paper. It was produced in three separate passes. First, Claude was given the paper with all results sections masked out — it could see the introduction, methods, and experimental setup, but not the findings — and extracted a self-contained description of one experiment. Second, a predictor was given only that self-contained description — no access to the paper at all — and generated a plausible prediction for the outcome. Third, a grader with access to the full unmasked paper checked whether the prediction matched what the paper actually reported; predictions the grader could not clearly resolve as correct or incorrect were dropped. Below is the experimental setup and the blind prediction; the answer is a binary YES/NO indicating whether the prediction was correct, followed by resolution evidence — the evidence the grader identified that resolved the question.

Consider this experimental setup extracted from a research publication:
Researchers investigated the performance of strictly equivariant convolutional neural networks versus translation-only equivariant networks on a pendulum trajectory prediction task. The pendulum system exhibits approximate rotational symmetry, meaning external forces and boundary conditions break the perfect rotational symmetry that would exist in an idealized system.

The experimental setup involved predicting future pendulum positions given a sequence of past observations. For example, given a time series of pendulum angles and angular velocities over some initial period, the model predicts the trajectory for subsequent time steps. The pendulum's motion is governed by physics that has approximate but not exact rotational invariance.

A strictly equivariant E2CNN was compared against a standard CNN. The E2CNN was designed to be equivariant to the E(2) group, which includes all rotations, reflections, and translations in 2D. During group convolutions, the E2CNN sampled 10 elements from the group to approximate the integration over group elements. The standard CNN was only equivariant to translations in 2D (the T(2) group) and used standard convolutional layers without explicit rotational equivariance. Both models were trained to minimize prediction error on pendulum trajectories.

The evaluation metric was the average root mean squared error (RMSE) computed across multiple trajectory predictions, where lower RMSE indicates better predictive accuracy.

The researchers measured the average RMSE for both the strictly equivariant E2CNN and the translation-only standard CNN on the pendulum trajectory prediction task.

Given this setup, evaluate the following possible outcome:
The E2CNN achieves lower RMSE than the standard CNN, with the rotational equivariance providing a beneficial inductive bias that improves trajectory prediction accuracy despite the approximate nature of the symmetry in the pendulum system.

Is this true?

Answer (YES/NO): NO